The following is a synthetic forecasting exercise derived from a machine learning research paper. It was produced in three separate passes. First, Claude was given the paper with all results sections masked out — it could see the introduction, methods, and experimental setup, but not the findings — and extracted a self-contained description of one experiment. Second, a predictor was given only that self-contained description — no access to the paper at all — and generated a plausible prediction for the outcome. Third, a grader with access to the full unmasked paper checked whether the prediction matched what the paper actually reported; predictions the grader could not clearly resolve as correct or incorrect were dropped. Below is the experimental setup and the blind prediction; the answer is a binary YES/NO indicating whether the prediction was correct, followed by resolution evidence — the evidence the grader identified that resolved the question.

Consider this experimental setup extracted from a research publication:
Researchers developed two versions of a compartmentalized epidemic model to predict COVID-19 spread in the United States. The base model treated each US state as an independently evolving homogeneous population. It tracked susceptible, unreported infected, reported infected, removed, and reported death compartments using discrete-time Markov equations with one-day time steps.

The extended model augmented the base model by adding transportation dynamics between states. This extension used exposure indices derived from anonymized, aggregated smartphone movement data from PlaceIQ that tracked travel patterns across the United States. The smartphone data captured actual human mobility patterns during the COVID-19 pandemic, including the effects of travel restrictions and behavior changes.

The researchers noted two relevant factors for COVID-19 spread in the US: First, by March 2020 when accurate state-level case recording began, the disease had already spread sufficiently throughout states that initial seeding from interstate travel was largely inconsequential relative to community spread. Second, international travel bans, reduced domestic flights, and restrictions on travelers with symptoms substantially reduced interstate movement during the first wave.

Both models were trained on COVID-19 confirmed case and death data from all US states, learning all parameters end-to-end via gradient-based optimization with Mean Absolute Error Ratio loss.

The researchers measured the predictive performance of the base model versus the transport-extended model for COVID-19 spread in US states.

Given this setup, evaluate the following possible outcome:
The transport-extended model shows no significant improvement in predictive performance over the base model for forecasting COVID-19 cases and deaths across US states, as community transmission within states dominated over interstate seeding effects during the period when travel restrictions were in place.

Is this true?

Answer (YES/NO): YES